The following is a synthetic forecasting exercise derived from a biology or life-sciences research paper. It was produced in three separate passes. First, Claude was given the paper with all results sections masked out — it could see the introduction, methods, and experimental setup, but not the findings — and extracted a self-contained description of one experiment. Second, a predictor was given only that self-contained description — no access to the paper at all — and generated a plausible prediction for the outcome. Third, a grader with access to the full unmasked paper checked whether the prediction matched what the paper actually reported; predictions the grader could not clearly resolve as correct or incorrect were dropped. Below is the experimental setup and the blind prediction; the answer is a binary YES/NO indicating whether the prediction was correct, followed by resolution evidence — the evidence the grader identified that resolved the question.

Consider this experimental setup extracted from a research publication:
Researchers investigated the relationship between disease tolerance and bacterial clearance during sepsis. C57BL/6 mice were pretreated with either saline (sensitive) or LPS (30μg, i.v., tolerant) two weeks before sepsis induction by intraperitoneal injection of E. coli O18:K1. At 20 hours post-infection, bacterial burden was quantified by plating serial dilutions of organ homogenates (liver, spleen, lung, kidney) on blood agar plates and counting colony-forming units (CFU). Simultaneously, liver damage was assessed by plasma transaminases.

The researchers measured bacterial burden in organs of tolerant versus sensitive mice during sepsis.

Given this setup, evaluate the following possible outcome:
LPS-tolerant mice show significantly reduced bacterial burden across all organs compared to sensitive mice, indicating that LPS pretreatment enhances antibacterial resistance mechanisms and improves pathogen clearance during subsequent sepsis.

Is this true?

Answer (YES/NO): NO